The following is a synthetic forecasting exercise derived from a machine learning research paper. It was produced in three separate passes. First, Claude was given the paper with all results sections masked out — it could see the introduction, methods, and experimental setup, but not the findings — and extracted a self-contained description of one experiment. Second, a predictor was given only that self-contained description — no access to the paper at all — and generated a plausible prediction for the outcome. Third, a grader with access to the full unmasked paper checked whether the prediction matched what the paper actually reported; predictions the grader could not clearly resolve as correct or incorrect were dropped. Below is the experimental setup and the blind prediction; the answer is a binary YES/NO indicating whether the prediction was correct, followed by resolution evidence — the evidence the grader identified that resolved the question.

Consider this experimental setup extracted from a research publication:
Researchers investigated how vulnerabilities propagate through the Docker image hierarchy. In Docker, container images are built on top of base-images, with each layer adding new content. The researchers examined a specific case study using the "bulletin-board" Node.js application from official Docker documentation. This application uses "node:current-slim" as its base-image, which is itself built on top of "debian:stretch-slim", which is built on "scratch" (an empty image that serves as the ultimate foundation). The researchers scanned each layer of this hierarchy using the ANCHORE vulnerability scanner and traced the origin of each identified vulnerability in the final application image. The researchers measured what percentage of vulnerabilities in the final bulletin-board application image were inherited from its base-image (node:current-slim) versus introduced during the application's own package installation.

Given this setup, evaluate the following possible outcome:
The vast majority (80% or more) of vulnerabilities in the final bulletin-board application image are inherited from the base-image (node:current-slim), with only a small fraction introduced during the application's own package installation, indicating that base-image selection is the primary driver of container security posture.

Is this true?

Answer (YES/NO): YES